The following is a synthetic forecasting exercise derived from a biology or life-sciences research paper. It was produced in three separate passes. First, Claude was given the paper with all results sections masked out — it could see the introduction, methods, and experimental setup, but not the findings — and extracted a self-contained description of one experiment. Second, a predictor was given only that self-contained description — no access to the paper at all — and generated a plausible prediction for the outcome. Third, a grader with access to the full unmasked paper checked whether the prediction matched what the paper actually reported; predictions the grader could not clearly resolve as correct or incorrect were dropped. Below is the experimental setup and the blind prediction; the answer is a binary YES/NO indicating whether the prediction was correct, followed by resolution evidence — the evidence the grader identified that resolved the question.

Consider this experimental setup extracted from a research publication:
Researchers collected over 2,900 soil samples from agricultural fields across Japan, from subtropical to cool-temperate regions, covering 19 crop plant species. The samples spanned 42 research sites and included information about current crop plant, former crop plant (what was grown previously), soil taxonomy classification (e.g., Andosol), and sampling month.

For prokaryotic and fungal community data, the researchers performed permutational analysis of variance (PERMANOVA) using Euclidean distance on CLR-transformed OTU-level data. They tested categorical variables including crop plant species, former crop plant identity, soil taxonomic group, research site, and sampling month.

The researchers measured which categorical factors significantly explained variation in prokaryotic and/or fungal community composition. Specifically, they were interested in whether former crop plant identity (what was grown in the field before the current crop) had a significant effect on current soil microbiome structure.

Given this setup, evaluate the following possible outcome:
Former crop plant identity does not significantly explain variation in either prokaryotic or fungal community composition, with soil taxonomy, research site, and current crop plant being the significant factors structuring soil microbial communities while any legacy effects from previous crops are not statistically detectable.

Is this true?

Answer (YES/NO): NO